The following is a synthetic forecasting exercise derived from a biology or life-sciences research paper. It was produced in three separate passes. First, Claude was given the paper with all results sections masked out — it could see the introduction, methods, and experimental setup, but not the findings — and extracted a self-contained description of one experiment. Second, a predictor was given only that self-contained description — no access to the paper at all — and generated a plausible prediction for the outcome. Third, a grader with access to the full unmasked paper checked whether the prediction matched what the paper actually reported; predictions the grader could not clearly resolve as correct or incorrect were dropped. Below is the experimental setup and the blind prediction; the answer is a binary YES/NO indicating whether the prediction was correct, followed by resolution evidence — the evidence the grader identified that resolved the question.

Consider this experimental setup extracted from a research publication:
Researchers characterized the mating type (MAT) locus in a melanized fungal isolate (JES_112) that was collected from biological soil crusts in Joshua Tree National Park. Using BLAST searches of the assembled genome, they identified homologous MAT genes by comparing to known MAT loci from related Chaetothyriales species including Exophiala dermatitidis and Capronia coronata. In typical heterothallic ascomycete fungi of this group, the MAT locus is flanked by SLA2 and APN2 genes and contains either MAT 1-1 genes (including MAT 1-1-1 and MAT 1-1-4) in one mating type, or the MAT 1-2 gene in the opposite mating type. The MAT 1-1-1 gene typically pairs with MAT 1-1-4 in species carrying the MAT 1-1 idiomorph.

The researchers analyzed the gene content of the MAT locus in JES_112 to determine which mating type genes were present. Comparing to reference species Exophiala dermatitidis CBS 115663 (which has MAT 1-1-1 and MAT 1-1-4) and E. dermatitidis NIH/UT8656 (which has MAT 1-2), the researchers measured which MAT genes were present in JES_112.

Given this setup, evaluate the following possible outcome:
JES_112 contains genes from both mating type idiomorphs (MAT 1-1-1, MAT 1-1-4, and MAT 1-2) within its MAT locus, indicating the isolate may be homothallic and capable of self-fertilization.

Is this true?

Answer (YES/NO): NO